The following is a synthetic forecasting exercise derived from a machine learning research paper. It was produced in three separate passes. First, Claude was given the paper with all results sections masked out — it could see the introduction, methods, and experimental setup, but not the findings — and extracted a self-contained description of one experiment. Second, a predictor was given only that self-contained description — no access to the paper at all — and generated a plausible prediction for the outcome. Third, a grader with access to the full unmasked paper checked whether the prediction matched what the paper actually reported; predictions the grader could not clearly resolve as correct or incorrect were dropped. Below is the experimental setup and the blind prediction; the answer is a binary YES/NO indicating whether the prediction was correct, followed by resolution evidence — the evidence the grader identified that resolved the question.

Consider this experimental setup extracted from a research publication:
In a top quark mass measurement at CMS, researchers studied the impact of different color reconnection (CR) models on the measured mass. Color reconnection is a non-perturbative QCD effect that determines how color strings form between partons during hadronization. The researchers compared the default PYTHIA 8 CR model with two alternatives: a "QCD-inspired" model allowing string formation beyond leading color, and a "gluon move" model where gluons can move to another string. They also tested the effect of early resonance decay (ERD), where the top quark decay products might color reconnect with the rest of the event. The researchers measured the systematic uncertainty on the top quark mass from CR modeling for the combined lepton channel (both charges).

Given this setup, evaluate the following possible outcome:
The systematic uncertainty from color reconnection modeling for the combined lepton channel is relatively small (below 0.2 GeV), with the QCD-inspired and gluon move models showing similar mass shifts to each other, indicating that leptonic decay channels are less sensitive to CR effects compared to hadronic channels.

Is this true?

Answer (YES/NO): NO